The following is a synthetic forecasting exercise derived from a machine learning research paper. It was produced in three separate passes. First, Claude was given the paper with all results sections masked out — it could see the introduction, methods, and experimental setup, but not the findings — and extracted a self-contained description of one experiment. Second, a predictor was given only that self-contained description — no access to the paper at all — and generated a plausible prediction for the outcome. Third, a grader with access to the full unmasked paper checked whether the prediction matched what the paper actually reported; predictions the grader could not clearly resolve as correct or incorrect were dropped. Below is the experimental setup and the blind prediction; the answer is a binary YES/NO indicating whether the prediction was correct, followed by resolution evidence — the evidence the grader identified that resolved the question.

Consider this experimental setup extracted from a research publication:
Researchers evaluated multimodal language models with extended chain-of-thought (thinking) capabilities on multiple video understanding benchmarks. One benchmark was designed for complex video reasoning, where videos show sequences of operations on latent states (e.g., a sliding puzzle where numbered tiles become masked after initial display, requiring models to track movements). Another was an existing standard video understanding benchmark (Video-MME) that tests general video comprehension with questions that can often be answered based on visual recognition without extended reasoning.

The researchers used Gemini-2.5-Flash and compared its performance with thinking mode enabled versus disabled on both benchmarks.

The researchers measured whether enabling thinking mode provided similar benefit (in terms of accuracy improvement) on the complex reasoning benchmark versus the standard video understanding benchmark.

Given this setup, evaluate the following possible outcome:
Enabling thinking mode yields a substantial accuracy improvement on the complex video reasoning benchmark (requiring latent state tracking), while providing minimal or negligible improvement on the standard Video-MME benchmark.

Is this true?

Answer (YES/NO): YES